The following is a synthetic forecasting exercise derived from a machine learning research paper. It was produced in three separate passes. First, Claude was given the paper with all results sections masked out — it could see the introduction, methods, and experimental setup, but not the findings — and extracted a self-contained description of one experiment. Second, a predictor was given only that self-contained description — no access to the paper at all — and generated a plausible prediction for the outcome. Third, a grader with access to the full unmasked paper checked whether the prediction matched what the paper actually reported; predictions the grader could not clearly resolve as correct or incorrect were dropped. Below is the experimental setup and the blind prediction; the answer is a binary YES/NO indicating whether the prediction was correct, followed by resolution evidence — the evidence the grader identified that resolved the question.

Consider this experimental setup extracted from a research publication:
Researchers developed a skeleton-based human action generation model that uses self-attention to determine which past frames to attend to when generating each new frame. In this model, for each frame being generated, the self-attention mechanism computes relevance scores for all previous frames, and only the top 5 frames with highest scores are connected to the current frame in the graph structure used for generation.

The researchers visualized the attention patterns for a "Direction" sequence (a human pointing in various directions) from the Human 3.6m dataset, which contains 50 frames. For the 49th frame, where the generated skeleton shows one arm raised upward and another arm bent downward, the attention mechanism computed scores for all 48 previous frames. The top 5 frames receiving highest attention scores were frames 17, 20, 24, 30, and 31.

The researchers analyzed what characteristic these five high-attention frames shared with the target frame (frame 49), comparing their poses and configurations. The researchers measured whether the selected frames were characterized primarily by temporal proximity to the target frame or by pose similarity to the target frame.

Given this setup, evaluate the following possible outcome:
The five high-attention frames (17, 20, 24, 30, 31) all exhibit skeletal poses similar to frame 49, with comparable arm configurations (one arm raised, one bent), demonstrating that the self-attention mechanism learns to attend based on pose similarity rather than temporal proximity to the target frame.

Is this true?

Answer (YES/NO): NO